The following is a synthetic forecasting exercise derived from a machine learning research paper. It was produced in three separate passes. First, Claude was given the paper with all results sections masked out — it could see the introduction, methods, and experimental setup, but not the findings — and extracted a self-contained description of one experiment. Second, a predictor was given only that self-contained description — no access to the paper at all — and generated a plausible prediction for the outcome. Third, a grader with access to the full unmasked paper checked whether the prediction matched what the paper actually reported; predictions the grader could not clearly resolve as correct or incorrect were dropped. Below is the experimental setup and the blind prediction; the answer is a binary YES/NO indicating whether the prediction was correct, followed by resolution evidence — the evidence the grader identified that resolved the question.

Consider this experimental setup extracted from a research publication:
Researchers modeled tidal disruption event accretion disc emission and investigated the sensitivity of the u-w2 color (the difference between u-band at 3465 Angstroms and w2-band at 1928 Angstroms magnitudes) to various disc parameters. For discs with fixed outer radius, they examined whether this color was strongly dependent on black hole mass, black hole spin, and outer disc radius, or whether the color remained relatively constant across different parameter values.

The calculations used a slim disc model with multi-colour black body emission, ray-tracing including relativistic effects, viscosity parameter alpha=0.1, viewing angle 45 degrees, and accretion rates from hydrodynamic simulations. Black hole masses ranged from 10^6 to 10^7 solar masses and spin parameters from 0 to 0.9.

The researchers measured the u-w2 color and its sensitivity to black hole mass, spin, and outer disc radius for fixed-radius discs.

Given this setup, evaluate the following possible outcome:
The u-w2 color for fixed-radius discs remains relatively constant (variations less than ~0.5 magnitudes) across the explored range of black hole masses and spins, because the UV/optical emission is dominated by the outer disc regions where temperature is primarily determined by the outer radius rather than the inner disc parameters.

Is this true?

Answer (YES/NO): YES